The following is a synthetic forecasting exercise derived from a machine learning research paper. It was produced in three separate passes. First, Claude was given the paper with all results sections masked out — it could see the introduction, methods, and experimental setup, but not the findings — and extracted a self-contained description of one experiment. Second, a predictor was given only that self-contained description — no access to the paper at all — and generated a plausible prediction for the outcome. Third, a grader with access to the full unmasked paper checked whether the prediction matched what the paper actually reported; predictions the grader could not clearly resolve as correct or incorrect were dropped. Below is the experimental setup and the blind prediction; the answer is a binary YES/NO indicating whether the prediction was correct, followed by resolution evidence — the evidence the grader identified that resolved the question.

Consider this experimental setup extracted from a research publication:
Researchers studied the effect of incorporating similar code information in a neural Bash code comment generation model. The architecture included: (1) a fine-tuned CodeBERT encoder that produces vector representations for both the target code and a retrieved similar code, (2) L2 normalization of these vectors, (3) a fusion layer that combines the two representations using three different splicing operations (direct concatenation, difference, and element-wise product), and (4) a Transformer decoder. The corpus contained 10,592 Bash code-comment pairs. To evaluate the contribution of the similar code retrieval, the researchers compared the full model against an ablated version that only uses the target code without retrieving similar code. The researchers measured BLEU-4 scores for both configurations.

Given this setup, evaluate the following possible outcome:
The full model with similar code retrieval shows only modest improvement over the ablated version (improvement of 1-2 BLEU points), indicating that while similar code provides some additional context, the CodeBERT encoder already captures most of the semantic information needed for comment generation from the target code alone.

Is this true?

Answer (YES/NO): NO